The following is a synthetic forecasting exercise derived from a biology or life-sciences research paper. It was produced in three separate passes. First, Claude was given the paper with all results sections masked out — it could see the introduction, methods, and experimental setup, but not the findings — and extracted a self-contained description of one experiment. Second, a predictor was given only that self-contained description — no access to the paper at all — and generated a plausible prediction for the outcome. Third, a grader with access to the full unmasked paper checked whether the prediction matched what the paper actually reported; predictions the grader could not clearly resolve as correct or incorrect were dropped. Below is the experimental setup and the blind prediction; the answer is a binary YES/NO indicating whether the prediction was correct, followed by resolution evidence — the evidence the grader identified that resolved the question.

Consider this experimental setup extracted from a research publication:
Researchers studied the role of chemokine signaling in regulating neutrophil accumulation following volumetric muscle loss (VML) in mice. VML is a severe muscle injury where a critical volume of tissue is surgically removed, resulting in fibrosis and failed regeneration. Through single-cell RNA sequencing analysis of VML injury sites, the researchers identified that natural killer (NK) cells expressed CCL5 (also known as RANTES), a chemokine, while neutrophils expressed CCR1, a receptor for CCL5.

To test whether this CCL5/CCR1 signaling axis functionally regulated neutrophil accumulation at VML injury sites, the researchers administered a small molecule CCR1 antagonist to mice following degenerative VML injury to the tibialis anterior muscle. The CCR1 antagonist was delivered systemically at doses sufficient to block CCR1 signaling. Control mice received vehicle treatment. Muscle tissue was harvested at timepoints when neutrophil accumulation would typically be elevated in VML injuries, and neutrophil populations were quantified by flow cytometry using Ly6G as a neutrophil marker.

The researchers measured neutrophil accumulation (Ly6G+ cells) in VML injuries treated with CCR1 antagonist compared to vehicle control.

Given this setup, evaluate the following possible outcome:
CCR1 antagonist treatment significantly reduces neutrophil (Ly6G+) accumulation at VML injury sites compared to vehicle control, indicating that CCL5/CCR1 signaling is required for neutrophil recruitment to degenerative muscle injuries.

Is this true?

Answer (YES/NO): NO